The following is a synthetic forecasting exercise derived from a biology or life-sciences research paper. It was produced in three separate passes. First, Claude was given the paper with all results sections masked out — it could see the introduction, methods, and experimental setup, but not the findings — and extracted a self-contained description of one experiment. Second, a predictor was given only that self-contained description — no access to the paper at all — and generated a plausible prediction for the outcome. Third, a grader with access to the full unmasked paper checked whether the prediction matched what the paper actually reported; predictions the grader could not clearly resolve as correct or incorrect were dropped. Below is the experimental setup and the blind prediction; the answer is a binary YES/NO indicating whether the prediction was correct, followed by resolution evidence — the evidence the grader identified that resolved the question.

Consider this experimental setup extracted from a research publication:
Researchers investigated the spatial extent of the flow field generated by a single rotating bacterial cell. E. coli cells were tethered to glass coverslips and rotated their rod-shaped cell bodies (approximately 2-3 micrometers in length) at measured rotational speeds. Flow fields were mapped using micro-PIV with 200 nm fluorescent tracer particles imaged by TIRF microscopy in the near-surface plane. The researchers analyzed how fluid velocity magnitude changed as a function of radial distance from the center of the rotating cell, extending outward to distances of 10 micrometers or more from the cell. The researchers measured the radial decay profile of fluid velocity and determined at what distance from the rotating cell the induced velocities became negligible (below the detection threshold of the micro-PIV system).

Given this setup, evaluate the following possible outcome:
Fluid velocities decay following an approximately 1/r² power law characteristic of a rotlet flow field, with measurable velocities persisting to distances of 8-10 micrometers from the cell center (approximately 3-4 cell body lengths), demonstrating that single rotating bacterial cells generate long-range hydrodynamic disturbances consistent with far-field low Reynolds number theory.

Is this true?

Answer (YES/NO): NO